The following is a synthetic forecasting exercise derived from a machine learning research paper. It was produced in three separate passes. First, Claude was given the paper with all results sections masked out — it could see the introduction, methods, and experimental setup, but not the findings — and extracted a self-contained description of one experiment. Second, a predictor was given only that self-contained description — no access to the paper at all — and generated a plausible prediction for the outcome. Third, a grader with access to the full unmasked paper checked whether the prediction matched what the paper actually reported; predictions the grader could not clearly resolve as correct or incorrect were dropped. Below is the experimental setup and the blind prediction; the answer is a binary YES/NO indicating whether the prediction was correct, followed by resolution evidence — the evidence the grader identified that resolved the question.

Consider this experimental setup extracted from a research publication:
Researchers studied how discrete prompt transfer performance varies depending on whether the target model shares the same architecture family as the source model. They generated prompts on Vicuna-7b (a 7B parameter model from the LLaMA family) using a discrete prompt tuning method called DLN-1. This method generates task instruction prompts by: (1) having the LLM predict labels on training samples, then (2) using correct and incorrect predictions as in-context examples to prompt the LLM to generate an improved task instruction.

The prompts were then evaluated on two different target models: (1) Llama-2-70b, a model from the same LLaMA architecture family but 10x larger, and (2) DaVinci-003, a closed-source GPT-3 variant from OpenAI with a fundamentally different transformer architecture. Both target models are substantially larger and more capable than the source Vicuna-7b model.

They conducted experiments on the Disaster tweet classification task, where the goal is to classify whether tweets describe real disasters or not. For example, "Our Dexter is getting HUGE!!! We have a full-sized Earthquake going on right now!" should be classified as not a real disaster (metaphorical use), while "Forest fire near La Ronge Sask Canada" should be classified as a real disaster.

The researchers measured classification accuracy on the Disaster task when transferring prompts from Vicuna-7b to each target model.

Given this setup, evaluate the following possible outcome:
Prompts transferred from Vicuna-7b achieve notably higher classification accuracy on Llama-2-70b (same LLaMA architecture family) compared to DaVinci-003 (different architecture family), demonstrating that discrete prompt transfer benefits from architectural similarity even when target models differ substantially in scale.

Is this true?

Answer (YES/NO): NO